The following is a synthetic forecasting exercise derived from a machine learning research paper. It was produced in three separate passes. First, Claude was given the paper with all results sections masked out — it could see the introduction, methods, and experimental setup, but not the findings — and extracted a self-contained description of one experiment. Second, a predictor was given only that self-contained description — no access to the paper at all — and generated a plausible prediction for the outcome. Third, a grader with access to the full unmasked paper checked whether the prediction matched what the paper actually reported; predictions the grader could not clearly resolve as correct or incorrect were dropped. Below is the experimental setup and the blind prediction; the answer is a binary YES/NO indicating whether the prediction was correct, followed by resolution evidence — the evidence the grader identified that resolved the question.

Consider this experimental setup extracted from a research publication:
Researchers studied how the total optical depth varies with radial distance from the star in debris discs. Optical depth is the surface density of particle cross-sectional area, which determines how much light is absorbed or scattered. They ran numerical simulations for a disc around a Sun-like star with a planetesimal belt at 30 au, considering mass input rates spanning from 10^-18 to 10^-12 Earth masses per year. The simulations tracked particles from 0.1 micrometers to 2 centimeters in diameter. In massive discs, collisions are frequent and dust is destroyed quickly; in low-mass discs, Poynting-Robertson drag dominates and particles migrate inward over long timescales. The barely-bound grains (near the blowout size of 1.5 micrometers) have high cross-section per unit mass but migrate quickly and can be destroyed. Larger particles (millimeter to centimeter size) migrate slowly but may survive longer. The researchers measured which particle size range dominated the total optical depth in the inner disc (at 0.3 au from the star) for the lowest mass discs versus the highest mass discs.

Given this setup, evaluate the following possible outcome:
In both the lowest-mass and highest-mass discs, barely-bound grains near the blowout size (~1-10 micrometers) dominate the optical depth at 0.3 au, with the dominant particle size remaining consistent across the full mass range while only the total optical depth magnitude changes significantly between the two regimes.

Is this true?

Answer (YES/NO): NO